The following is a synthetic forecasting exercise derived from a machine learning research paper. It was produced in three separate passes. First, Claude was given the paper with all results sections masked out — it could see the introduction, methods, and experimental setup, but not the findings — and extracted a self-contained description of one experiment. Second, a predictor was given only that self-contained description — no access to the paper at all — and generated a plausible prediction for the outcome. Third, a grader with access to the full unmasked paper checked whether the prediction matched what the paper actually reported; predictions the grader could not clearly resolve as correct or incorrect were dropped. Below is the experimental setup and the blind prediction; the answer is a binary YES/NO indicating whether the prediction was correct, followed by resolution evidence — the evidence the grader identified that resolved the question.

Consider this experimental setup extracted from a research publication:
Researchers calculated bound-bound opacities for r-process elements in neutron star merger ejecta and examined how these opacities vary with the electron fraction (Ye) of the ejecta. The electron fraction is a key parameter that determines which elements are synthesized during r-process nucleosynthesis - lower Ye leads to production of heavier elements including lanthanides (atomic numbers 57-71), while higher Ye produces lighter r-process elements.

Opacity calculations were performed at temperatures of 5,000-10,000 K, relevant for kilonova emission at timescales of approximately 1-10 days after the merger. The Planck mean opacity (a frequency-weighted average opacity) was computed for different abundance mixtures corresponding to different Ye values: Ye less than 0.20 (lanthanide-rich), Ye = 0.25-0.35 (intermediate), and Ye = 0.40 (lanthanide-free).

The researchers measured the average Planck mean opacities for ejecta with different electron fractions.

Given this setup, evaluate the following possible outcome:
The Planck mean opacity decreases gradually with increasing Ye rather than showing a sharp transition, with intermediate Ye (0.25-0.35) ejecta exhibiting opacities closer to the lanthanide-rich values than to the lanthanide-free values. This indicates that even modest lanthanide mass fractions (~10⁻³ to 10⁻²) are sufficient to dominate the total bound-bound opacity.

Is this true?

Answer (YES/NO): NO